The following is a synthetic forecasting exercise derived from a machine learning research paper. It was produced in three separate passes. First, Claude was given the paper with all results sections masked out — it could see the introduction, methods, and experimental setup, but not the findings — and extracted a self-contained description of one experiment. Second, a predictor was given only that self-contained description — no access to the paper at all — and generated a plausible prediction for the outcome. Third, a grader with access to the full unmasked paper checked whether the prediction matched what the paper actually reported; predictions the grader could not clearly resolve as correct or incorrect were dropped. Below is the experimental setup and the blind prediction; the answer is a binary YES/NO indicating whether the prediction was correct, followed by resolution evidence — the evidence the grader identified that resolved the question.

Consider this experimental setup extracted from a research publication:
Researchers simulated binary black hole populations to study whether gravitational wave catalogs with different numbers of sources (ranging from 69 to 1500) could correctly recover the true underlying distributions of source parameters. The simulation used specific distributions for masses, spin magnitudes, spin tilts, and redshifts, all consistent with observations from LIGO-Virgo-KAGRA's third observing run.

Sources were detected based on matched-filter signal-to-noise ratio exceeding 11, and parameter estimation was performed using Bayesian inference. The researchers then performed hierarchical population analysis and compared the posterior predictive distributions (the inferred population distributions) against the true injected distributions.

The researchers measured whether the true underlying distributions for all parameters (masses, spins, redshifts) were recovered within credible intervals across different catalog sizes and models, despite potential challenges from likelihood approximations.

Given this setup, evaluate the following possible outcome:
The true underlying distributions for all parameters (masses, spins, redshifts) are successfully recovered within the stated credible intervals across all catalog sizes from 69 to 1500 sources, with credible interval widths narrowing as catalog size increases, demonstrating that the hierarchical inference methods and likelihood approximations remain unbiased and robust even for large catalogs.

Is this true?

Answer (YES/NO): NO